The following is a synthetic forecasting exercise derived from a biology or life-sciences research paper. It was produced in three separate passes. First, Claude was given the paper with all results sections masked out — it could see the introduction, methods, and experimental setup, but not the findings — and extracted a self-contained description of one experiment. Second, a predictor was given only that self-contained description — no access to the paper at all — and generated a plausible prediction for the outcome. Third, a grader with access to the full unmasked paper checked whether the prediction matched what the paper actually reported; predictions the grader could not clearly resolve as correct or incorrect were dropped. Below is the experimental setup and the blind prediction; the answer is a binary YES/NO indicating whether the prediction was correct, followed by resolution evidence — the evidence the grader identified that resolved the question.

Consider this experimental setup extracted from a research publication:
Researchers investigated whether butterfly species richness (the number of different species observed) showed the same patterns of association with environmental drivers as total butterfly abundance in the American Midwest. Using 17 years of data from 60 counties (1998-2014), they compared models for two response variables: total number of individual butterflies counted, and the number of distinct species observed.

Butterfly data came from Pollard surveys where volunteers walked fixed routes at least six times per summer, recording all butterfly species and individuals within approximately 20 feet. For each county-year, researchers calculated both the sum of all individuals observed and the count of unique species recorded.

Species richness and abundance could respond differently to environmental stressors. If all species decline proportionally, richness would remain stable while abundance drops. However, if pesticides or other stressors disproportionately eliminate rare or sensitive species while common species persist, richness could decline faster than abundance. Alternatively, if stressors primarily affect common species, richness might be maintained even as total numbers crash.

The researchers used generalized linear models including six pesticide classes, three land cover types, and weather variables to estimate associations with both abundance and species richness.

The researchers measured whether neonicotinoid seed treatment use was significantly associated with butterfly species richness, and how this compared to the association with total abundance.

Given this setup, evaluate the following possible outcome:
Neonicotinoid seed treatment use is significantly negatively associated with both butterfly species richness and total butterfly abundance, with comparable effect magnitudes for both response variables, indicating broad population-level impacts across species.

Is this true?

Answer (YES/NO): NO